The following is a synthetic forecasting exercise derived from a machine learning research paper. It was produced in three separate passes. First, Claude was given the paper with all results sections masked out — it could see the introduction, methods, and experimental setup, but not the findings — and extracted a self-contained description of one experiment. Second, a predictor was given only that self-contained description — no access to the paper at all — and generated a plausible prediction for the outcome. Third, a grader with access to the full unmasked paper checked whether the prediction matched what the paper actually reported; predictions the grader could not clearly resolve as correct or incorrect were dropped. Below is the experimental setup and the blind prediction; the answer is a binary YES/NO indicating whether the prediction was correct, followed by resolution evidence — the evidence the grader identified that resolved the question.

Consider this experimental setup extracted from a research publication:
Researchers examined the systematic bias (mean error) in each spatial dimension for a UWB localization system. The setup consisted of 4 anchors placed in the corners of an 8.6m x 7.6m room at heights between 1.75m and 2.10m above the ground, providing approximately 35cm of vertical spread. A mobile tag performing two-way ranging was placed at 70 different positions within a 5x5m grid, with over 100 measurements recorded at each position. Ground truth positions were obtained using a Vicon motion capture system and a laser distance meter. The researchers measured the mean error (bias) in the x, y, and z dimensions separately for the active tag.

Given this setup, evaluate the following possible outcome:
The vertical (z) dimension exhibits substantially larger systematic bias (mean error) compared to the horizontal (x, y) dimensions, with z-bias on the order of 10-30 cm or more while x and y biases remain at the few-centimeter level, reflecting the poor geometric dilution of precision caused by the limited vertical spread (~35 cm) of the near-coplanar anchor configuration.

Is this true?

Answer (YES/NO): YES